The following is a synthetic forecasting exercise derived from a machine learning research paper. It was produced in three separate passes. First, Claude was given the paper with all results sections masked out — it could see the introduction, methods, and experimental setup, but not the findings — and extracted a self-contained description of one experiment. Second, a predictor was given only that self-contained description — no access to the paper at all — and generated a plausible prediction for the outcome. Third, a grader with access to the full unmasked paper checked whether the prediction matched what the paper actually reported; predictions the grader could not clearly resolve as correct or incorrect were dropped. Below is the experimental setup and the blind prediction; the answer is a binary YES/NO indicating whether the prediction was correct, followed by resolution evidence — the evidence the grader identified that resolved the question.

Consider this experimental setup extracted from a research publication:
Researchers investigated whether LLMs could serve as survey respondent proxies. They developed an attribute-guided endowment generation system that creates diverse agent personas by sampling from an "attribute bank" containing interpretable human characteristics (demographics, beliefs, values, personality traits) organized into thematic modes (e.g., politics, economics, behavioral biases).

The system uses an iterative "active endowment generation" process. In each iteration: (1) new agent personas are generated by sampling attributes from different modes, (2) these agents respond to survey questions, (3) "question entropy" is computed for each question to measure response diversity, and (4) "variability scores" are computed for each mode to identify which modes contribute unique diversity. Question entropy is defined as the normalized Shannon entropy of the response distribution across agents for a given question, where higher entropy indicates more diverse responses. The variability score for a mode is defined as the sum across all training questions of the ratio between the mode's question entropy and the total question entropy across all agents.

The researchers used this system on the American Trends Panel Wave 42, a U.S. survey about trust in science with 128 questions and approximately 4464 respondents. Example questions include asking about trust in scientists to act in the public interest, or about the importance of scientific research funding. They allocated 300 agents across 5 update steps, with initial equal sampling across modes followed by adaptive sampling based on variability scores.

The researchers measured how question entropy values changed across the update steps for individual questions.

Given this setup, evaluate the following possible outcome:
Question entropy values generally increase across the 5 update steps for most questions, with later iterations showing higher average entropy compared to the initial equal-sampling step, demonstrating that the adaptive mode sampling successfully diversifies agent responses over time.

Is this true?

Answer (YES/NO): NO